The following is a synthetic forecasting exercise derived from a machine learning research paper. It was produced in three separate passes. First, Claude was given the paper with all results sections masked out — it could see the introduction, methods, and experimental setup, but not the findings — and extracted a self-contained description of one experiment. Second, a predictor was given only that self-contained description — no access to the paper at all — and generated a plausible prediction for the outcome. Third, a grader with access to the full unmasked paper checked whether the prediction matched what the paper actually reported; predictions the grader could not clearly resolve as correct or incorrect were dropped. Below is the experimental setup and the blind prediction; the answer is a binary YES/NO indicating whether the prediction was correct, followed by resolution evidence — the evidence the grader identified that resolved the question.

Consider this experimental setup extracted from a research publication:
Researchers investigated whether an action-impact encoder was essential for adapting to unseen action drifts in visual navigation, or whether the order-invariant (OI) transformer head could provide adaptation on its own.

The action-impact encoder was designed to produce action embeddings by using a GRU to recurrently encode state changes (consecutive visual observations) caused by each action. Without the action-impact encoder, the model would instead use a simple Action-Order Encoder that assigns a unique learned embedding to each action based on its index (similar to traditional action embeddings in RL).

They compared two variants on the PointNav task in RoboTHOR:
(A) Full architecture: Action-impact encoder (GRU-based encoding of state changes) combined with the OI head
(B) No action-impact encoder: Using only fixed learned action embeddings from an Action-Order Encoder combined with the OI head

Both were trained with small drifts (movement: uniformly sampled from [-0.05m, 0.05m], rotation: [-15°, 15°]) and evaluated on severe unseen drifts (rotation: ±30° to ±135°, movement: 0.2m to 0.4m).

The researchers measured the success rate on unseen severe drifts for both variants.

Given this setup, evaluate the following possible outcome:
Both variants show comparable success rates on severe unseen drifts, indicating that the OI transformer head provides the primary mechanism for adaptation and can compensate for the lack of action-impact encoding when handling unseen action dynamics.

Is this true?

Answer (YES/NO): NO